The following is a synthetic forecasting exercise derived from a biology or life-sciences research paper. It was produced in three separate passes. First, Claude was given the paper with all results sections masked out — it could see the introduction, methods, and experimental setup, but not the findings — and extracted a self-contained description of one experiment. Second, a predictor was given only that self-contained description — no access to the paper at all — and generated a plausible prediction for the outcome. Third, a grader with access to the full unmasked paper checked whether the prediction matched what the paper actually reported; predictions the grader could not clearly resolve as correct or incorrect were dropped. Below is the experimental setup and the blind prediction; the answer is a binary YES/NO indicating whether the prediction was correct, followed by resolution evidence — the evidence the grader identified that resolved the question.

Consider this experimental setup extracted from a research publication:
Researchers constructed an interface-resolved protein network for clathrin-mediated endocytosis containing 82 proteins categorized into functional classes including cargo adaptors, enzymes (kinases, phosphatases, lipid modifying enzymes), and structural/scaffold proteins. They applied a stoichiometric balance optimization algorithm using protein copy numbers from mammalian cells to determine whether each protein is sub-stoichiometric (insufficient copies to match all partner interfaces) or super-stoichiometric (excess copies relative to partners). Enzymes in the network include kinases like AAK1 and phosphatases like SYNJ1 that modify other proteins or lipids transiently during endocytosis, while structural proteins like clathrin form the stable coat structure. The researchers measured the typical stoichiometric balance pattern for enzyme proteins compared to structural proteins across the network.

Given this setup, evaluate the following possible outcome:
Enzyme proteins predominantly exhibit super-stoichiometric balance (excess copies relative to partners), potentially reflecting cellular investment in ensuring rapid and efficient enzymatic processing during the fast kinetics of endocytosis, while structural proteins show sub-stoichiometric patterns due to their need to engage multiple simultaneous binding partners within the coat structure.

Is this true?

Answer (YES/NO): NO